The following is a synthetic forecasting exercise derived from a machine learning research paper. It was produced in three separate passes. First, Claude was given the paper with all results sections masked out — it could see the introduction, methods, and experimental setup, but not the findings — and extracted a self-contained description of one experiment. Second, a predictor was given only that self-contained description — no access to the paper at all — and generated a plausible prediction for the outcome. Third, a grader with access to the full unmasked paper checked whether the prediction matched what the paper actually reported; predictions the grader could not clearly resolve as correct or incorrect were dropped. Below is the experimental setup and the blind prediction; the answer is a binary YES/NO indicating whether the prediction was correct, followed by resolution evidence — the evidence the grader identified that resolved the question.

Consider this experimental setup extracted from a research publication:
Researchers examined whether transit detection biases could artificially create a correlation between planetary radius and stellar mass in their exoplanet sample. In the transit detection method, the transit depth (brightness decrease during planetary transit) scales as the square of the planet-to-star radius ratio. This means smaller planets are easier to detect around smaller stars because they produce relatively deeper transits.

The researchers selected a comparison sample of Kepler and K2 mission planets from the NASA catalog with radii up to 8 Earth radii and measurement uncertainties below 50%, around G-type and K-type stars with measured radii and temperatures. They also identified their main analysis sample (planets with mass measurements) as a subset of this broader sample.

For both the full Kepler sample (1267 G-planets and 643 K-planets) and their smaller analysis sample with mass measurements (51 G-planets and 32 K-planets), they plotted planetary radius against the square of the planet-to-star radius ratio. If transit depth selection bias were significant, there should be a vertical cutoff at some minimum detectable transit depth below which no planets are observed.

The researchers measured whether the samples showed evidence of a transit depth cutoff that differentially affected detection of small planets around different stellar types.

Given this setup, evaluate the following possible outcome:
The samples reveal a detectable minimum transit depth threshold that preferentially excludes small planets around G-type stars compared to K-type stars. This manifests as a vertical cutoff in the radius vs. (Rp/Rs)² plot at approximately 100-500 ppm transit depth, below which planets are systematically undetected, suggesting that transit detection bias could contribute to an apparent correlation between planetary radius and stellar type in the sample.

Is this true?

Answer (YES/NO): NO